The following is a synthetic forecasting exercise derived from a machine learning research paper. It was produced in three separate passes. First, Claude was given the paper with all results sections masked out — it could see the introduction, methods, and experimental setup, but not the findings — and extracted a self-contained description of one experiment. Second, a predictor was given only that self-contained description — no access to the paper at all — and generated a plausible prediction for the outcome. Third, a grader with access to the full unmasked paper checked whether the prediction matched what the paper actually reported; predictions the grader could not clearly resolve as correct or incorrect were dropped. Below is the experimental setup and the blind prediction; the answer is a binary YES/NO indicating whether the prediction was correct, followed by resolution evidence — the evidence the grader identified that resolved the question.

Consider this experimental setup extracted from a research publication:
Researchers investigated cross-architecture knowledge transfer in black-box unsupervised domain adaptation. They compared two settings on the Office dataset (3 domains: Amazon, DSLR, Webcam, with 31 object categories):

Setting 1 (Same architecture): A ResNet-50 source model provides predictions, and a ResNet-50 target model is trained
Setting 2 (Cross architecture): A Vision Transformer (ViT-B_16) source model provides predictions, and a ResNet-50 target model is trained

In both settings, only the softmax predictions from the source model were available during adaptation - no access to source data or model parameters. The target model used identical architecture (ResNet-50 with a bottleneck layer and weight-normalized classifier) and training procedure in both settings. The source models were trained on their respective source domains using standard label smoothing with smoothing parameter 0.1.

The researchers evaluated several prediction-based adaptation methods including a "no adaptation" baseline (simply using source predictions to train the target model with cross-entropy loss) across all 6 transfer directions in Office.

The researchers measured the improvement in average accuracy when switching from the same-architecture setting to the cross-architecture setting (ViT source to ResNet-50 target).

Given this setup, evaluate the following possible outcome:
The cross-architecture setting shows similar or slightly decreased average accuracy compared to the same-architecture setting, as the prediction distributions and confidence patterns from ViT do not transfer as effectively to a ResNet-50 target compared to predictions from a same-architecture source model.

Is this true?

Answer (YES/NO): NO